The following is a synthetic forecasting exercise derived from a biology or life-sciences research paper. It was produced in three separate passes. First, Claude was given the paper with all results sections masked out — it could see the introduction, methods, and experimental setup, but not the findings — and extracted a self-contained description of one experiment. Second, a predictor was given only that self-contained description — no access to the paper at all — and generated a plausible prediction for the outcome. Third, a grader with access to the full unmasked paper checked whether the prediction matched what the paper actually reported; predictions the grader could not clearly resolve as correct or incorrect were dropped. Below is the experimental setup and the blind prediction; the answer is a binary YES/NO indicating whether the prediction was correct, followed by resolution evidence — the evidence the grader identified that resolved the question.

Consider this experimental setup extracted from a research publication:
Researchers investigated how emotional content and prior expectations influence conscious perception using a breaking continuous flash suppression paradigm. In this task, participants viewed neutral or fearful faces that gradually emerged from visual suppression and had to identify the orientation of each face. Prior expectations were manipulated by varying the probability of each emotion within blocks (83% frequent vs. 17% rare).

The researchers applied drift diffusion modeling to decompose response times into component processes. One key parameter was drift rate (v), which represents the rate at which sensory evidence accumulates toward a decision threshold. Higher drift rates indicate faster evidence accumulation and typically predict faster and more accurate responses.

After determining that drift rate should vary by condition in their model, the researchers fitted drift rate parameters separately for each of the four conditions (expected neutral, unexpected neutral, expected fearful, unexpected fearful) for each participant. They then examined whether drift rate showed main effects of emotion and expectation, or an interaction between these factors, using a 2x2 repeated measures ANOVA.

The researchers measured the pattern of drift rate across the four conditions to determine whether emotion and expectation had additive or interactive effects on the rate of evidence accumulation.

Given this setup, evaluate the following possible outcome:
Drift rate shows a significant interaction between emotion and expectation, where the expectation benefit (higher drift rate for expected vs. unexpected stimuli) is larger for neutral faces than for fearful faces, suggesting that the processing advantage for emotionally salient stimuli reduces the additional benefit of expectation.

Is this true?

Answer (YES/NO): NO